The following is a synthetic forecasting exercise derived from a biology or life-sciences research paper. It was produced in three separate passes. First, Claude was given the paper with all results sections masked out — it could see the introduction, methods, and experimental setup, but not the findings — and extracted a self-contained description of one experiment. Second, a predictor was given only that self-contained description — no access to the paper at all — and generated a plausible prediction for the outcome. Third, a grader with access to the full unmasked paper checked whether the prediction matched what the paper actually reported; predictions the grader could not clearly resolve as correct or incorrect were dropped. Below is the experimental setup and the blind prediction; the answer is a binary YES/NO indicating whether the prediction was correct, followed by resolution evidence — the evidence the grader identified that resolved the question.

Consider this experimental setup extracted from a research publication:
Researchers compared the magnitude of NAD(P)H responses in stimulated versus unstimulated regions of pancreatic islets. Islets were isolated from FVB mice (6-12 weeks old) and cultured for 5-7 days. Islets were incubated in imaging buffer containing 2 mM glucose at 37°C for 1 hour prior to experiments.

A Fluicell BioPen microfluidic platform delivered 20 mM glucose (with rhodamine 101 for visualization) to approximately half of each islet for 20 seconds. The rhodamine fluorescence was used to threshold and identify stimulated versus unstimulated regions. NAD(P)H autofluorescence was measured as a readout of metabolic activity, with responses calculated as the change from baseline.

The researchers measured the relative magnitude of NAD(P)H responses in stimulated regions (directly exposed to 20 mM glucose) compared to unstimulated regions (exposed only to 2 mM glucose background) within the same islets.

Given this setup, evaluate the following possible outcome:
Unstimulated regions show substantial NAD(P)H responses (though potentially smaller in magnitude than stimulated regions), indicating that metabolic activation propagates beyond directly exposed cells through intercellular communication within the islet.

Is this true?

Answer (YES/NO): YES